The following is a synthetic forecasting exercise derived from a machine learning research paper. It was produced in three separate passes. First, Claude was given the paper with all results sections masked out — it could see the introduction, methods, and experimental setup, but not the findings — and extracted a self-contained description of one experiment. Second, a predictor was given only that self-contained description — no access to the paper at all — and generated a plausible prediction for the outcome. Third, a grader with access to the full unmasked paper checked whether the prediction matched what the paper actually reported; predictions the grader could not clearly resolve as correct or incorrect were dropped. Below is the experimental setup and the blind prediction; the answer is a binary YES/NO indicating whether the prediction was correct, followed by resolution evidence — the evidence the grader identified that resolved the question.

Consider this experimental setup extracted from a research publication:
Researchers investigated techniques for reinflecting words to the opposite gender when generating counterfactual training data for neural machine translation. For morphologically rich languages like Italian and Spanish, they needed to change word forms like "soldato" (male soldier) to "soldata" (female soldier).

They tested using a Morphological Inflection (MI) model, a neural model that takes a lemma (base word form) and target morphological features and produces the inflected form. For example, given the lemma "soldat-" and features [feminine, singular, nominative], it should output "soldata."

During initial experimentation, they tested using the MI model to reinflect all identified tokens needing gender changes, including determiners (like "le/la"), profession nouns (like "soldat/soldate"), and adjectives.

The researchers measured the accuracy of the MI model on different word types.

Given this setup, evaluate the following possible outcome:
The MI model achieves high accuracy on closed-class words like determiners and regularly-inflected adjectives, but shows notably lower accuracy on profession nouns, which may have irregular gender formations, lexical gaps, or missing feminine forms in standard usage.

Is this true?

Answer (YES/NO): NO